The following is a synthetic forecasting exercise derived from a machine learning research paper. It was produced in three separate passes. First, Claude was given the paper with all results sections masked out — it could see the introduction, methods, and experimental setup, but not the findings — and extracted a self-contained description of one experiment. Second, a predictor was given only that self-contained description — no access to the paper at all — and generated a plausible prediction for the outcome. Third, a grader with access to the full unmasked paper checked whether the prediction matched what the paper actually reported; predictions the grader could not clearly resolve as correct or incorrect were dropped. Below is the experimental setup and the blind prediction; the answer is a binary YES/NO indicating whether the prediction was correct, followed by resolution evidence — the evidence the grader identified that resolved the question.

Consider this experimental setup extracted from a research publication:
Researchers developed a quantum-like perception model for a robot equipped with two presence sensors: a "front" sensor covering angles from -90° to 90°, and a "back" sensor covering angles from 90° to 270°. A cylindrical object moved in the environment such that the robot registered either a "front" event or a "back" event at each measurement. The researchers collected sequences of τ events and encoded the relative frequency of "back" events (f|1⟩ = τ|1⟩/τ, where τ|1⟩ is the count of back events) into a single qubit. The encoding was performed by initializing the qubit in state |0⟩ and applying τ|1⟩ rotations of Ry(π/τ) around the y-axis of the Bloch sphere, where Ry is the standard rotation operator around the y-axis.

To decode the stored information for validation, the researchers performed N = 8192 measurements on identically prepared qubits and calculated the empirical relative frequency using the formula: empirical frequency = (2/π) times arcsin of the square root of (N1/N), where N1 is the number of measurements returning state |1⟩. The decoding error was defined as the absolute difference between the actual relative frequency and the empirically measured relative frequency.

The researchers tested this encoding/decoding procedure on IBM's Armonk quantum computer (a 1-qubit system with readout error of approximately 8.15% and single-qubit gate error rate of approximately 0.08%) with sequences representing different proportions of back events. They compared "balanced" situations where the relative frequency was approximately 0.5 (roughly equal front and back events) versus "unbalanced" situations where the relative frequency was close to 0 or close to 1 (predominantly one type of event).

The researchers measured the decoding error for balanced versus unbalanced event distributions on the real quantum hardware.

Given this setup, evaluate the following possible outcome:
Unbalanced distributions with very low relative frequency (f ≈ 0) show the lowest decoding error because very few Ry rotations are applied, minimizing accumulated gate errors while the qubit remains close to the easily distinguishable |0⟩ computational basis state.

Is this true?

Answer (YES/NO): NO